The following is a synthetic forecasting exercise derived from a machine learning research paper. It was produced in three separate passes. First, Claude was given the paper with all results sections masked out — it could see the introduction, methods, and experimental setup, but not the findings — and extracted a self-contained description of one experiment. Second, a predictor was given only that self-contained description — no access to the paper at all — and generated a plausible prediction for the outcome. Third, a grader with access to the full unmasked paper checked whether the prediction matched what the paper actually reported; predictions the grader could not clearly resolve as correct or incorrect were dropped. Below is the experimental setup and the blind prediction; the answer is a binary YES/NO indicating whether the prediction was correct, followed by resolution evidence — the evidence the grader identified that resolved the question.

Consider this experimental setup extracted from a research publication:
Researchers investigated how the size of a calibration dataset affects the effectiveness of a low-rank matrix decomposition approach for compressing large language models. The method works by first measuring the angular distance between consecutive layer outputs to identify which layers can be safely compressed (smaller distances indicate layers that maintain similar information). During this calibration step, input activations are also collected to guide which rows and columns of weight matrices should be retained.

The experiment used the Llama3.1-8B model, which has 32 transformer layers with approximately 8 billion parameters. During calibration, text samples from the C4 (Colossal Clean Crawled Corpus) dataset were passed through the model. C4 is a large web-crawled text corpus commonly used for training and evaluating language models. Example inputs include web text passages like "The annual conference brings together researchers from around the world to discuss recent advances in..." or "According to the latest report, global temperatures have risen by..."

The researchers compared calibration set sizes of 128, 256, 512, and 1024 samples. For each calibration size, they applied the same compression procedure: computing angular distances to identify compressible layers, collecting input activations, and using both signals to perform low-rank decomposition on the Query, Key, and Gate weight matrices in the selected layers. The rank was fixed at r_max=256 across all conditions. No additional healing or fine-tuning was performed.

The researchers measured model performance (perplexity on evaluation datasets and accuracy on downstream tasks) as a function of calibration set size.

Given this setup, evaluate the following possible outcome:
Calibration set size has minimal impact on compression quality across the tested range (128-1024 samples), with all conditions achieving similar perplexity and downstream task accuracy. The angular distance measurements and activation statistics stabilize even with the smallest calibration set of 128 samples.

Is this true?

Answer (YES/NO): YES